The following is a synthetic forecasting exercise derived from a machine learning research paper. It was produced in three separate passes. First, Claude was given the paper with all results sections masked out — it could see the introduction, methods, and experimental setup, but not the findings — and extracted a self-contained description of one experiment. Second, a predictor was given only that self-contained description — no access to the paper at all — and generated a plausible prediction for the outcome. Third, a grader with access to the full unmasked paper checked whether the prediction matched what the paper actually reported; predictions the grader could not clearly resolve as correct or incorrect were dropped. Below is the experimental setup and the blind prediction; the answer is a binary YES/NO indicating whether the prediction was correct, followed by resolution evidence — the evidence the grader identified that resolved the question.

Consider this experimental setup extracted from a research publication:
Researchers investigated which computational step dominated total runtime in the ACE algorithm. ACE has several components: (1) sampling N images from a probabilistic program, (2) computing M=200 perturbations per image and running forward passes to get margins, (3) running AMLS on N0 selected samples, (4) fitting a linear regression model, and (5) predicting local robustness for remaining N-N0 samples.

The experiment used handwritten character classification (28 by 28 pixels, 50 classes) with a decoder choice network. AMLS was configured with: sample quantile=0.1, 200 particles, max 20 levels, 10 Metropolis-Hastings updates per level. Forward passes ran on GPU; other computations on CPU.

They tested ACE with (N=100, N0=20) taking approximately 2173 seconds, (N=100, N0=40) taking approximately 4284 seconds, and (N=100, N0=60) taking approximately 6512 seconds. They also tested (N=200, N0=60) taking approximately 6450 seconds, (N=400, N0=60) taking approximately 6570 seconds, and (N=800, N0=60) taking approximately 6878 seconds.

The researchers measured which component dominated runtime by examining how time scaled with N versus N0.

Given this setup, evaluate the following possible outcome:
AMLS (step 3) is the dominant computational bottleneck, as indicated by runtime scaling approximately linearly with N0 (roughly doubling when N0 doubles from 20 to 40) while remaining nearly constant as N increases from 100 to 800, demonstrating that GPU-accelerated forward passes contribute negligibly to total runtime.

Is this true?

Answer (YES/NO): YES